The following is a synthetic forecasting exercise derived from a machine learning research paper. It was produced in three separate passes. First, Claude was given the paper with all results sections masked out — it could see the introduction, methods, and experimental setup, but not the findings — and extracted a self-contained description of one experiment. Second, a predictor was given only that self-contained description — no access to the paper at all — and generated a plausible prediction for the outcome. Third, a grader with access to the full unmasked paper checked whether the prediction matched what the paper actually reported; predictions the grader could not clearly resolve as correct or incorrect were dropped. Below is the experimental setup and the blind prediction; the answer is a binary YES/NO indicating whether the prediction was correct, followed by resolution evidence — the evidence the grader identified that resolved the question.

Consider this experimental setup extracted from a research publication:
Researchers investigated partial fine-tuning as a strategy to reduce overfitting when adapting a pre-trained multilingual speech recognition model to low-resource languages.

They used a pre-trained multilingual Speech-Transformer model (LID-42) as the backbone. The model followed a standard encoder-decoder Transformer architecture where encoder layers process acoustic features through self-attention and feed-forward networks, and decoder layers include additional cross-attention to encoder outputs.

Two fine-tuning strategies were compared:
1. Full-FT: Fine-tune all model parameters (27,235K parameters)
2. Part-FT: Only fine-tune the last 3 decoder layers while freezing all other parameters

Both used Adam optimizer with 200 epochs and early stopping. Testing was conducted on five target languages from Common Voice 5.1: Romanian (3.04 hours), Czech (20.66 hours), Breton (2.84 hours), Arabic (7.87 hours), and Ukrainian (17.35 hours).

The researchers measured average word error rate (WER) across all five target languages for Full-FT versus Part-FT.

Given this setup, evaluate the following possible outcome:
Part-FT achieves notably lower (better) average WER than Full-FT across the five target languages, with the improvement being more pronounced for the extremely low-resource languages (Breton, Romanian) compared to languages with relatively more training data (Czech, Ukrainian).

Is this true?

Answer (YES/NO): NO